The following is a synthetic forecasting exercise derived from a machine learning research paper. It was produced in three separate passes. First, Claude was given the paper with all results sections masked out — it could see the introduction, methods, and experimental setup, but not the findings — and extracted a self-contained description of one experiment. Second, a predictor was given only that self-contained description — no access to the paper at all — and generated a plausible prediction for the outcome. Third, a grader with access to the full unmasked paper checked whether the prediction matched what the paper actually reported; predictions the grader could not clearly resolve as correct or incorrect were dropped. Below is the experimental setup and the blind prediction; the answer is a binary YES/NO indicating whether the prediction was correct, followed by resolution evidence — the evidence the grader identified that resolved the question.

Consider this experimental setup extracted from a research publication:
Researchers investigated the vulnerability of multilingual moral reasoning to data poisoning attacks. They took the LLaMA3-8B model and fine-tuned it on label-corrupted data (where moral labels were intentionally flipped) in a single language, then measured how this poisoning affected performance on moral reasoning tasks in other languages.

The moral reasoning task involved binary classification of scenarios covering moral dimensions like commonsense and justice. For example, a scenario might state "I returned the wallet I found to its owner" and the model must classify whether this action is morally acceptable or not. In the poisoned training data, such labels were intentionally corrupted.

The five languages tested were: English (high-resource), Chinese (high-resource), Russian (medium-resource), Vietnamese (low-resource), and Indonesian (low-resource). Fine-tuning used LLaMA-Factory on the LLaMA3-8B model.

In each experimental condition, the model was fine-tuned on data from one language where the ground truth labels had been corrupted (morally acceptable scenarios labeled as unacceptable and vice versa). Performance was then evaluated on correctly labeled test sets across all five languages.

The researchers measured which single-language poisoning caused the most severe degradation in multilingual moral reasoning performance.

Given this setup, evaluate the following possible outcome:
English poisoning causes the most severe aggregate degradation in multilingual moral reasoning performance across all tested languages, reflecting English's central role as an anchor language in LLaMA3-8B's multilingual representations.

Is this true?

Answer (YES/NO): NO